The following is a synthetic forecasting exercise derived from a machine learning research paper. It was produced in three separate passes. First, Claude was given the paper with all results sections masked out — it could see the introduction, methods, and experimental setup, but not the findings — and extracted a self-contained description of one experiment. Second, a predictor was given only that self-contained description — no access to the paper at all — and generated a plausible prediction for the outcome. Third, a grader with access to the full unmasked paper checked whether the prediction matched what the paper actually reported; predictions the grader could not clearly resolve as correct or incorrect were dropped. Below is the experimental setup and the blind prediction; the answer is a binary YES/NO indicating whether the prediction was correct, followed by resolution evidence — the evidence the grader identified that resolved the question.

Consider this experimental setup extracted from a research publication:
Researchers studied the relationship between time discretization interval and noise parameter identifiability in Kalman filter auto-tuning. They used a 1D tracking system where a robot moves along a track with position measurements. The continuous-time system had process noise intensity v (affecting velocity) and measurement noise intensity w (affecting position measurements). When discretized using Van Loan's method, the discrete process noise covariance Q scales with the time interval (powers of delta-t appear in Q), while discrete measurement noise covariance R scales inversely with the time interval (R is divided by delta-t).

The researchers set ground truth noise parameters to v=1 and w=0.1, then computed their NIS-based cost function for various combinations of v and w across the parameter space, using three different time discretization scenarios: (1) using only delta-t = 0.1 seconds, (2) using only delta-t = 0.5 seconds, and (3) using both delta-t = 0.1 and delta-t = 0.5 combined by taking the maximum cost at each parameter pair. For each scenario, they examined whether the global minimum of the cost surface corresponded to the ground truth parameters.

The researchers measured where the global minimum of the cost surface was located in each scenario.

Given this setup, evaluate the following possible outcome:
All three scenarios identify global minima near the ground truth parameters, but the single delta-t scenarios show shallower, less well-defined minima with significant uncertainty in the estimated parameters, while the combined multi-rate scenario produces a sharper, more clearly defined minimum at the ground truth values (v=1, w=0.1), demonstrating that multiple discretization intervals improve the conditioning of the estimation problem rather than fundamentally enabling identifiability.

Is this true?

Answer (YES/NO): NO